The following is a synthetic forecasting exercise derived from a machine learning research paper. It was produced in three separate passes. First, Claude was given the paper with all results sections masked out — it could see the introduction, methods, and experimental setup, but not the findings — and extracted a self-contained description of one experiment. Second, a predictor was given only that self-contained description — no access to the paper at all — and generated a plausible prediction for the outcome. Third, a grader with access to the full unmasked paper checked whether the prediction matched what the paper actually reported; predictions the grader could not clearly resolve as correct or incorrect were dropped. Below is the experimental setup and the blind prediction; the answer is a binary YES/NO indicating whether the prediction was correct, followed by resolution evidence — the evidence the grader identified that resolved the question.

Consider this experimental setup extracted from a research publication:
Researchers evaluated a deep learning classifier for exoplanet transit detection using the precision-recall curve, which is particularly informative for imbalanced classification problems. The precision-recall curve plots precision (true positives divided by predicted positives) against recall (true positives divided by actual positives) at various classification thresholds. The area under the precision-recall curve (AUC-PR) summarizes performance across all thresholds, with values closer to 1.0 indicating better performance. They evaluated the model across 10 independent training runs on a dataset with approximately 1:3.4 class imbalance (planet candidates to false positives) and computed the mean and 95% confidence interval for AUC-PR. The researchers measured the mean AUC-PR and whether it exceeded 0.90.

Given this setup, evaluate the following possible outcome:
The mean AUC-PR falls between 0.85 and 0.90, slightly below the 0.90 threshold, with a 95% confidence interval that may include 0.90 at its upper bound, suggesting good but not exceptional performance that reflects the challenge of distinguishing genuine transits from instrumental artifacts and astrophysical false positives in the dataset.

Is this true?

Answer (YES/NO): NO